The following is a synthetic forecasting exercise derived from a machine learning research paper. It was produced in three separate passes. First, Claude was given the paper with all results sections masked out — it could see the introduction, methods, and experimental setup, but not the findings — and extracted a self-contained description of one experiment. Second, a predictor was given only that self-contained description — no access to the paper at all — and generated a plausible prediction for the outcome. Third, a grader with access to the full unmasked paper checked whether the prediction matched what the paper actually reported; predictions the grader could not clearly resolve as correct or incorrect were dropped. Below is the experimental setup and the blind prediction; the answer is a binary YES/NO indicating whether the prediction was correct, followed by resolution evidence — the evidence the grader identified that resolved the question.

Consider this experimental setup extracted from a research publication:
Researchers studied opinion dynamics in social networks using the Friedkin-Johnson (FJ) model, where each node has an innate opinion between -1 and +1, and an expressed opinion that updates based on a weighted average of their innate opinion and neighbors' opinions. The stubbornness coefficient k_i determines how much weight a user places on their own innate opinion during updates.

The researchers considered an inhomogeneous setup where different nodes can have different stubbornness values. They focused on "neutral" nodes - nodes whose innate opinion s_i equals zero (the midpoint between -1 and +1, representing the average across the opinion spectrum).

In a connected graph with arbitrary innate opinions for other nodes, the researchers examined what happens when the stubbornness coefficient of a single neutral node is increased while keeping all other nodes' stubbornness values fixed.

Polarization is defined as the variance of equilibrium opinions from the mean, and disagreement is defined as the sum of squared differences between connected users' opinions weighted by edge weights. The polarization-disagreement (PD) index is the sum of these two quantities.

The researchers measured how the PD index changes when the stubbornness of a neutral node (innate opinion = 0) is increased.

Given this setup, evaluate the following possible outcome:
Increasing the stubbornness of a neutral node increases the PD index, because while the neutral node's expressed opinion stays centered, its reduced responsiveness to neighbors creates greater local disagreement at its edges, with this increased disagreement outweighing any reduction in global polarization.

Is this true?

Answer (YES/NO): NO